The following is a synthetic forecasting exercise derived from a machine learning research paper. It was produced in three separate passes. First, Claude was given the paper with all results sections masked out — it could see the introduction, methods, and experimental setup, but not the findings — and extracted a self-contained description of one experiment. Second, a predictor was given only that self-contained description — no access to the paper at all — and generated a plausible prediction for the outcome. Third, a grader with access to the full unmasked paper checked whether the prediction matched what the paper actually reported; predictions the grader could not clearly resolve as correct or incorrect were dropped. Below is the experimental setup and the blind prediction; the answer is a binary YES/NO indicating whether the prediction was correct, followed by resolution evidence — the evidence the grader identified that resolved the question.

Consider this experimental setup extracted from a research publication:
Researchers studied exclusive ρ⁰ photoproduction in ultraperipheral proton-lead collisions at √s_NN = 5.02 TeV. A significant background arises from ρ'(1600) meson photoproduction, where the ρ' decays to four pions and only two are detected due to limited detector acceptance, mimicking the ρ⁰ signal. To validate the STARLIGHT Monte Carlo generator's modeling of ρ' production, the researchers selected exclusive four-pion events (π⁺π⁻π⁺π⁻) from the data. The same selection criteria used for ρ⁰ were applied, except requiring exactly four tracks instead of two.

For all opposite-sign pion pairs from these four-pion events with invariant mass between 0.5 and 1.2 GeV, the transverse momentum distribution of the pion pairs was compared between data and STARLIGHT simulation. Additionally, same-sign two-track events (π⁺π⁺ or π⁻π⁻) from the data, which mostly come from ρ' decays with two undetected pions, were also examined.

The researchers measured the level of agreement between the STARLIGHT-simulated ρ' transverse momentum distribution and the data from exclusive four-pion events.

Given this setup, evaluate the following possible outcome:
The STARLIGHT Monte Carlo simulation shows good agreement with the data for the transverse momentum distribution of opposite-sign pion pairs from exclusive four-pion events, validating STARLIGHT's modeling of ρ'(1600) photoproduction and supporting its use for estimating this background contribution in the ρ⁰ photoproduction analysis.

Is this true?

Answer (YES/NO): YES